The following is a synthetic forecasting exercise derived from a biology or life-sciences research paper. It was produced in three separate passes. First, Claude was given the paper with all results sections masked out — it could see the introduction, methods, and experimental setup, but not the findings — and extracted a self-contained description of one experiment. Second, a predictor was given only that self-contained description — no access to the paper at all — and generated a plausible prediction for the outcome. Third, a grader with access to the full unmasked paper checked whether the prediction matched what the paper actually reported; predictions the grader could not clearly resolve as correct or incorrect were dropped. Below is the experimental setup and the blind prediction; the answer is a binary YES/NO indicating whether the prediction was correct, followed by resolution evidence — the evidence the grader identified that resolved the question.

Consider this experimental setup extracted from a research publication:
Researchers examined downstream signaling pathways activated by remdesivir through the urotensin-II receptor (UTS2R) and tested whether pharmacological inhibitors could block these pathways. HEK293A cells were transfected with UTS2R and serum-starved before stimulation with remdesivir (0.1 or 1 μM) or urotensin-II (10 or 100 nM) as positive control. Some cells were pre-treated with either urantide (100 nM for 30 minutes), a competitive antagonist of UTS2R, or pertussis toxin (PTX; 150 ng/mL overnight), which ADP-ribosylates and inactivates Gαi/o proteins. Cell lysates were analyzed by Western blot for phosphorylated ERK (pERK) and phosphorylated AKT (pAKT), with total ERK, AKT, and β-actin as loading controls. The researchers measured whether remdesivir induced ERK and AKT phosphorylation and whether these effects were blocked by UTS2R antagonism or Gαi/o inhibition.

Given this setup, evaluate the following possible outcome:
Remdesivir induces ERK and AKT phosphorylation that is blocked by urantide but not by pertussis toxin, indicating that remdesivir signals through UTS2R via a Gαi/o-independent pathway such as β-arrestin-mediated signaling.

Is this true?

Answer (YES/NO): NO